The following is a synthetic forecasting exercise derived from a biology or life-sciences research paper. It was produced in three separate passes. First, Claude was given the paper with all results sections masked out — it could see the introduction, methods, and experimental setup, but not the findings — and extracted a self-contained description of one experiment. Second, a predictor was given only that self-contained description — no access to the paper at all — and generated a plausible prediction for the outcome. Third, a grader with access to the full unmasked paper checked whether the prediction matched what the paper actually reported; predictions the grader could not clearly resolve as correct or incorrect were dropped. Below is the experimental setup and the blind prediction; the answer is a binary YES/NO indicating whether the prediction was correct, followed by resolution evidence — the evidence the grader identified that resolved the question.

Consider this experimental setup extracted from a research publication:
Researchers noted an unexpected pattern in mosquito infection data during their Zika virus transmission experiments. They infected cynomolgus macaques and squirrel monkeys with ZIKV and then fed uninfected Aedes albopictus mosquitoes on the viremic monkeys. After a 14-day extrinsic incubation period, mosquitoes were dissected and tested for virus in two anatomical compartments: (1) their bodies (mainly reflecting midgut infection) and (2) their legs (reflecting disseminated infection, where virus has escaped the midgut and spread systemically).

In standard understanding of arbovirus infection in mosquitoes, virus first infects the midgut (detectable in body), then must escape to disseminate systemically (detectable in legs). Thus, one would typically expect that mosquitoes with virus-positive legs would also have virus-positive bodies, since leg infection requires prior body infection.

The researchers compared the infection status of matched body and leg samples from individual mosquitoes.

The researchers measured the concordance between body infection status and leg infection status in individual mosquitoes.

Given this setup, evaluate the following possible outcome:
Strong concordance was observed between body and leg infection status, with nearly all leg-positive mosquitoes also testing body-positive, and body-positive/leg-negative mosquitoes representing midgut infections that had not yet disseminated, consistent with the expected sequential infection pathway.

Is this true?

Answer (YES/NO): NO